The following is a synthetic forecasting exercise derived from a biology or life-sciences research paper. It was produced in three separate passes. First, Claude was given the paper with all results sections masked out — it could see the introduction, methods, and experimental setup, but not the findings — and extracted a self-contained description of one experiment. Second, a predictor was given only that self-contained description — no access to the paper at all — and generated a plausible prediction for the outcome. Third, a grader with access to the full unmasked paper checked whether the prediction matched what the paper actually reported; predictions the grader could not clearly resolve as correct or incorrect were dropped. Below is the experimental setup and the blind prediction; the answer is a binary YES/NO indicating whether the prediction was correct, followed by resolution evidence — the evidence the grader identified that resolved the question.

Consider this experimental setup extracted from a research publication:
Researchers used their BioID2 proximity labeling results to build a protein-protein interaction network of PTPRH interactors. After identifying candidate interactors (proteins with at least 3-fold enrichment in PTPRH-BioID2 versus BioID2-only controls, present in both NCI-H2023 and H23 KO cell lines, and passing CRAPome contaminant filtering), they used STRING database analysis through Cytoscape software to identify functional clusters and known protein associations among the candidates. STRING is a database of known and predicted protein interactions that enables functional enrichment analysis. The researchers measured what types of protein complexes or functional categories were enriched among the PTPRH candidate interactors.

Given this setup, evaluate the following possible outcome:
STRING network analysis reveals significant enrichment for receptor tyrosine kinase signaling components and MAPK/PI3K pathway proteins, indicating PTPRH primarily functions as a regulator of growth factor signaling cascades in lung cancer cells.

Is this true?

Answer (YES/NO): NO